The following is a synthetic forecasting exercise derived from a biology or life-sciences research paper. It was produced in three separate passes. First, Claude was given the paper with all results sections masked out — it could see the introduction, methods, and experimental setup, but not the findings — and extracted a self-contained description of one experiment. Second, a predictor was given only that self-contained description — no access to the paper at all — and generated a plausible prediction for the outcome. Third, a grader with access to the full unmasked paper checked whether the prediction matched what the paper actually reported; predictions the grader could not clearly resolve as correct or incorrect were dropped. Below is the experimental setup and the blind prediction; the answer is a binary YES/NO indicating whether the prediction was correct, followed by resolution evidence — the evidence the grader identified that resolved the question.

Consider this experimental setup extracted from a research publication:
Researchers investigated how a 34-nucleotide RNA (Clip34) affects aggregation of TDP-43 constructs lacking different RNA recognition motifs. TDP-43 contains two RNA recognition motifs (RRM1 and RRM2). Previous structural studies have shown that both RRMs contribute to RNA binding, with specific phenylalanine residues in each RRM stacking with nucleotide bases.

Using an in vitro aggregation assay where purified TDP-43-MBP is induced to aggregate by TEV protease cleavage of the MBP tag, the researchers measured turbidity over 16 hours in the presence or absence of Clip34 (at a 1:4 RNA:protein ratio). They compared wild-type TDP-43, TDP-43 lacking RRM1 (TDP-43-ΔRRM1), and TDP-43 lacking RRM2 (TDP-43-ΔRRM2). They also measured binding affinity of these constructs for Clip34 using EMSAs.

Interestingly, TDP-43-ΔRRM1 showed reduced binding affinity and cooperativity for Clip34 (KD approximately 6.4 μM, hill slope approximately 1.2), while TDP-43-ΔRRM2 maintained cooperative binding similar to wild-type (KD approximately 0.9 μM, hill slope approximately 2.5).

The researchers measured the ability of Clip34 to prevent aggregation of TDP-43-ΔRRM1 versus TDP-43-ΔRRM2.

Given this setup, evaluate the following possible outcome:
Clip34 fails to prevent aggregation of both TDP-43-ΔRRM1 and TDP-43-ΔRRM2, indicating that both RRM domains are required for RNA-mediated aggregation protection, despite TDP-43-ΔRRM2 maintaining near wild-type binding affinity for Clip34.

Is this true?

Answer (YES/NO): NO